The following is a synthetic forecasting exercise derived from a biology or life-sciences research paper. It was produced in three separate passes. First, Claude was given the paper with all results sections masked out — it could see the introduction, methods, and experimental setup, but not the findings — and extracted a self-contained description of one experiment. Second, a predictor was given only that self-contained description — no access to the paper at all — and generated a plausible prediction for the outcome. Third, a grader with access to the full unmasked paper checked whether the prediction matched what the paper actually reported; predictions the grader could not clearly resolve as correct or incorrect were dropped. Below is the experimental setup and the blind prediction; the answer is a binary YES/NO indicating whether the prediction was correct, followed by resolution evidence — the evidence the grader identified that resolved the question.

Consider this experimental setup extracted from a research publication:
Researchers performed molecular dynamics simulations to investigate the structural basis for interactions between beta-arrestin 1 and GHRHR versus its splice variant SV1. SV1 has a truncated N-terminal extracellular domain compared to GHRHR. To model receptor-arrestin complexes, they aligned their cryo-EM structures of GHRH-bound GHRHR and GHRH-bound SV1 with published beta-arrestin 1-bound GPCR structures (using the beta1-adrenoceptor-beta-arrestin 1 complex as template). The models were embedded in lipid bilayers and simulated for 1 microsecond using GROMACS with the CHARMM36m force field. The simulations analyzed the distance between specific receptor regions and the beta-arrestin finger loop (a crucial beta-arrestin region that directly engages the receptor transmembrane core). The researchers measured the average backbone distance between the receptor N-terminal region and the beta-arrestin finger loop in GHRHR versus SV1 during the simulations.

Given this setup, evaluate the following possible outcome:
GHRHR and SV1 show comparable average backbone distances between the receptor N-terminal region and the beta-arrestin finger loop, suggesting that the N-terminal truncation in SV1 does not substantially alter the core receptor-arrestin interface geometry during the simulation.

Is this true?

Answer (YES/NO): NO